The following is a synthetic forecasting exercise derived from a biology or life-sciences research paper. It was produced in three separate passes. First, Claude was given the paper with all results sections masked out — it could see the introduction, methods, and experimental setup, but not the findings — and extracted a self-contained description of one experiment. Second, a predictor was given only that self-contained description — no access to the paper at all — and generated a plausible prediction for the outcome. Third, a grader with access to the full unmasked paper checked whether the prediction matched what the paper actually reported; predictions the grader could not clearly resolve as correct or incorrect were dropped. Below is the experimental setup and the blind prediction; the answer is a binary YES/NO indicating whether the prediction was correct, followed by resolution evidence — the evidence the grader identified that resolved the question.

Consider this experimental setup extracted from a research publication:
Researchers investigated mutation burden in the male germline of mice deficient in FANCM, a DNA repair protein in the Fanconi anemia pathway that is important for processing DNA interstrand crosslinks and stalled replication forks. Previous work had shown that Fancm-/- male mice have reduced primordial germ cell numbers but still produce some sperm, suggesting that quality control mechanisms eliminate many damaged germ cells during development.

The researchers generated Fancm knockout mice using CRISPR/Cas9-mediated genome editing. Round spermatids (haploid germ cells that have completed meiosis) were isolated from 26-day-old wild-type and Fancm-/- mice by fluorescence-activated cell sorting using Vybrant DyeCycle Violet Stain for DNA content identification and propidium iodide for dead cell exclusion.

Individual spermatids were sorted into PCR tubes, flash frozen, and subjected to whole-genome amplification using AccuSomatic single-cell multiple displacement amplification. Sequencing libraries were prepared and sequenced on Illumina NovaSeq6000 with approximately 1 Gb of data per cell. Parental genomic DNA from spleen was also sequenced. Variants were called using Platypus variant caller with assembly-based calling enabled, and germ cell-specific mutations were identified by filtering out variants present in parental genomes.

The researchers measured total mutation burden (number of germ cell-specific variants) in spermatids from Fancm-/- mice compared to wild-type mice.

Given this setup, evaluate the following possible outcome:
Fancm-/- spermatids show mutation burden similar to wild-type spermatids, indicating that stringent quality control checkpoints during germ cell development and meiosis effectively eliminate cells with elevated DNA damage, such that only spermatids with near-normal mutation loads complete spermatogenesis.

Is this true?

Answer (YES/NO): YES